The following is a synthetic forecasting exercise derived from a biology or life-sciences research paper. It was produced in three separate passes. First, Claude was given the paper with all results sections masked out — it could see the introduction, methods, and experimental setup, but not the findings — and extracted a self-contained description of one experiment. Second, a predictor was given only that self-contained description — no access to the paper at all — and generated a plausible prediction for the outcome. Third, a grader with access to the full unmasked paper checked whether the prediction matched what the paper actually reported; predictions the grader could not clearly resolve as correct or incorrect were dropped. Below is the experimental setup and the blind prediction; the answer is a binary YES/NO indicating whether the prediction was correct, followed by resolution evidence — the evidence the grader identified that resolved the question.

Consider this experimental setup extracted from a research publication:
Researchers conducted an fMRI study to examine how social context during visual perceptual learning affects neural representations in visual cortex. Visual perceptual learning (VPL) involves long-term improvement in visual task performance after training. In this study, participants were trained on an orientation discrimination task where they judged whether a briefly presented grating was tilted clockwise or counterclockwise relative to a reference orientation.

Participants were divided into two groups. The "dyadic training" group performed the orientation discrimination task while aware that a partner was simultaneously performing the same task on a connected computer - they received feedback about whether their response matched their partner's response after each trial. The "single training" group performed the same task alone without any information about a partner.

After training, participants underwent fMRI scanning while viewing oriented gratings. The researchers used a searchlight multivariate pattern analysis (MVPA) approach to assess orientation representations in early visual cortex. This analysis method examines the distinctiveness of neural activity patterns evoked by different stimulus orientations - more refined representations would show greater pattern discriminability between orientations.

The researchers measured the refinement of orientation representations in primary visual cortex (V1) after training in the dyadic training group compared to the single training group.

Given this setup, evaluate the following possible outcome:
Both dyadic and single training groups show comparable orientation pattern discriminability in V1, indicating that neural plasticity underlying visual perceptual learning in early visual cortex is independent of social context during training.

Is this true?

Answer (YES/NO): NO